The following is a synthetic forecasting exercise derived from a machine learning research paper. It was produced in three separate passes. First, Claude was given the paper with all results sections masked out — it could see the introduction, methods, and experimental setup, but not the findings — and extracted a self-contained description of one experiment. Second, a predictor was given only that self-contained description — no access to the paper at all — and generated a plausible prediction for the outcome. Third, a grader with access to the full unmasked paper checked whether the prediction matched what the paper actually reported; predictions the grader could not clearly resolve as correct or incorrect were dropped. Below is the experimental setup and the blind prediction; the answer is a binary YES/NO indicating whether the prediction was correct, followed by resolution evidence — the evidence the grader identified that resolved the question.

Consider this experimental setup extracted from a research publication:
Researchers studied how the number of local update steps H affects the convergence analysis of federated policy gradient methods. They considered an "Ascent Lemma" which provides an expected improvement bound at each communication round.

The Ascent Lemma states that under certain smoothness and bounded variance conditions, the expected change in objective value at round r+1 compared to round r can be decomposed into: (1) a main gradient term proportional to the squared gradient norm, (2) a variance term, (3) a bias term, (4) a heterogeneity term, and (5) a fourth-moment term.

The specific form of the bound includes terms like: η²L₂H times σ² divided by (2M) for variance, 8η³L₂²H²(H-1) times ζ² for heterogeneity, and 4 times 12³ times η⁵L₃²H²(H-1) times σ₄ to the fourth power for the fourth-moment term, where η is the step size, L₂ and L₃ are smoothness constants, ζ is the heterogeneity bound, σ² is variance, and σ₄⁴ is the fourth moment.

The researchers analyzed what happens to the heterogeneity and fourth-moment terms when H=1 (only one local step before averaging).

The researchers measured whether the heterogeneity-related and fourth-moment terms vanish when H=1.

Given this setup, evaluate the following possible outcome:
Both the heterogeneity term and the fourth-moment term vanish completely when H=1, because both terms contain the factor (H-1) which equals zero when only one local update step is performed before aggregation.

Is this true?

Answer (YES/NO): YES